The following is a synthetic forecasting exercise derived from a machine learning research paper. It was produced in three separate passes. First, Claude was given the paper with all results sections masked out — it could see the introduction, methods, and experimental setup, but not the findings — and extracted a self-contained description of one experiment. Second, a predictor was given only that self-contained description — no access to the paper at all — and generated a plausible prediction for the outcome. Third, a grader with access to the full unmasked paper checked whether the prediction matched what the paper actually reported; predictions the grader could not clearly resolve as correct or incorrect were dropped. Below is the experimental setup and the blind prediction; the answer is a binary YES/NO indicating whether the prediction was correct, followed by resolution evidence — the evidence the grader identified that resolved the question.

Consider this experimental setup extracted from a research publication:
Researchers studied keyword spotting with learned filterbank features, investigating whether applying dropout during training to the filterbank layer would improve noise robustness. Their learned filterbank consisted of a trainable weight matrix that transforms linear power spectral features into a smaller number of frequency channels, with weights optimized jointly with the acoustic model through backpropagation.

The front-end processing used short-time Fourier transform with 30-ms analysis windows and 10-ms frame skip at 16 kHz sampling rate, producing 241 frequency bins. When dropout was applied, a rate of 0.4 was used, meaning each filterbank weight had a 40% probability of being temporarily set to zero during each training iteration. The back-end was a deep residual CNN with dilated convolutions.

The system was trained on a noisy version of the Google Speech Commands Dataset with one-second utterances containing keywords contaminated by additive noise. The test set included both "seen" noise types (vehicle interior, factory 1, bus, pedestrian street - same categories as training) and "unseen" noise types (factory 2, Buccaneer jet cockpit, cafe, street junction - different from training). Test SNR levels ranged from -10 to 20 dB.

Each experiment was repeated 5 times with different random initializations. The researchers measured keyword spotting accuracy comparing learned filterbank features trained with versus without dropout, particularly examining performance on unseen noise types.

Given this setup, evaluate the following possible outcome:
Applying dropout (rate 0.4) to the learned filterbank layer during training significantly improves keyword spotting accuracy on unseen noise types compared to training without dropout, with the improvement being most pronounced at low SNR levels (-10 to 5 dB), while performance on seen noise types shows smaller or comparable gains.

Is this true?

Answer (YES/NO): NO